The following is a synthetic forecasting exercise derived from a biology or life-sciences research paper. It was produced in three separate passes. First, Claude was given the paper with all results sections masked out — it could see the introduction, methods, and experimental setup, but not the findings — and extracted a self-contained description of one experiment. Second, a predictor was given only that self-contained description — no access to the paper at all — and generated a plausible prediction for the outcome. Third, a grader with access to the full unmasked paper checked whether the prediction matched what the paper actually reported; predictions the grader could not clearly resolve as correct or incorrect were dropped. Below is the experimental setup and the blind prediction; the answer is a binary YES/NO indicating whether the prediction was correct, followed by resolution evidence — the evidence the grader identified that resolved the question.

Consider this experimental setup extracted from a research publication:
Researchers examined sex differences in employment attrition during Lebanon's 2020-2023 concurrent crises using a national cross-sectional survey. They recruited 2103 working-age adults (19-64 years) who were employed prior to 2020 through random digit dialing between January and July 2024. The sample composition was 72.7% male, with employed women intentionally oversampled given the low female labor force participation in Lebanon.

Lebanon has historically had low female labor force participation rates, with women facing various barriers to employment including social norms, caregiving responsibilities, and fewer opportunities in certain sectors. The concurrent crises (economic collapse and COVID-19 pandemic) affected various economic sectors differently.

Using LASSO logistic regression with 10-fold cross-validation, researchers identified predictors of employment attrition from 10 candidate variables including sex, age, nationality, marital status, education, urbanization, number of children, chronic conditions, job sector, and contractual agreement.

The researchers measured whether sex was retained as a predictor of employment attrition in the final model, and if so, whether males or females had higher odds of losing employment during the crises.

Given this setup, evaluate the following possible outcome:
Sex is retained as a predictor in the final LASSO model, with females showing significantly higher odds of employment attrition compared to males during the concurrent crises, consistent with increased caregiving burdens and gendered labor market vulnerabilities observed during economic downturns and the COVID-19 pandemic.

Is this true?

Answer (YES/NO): YES